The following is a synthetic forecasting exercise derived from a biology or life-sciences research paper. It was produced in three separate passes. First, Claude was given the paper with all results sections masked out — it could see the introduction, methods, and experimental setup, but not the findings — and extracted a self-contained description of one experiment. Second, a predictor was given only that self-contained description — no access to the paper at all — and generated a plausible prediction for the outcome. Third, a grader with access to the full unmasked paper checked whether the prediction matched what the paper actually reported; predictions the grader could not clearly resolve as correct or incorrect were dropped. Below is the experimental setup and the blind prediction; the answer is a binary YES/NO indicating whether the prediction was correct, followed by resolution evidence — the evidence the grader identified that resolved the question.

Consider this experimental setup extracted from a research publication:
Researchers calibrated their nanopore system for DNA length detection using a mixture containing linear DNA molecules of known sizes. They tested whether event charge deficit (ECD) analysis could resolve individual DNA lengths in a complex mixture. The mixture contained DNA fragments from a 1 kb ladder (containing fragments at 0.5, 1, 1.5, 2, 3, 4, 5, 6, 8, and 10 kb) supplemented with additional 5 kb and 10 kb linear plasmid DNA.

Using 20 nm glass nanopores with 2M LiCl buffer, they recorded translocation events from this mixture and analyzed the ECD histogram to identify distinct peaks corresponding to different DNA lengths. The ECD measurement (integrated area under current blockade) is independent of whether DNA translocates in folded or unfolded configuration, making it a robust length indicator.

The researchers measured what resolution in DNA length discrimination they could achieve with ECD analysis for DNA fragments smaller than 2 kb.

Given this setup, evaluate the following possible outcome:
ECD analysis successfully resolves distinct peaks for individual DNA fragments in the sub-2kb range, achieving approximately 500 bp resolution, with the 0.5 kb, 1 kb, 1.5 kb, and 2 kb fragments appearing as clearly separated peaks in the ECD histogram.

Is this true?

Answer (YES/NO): NO